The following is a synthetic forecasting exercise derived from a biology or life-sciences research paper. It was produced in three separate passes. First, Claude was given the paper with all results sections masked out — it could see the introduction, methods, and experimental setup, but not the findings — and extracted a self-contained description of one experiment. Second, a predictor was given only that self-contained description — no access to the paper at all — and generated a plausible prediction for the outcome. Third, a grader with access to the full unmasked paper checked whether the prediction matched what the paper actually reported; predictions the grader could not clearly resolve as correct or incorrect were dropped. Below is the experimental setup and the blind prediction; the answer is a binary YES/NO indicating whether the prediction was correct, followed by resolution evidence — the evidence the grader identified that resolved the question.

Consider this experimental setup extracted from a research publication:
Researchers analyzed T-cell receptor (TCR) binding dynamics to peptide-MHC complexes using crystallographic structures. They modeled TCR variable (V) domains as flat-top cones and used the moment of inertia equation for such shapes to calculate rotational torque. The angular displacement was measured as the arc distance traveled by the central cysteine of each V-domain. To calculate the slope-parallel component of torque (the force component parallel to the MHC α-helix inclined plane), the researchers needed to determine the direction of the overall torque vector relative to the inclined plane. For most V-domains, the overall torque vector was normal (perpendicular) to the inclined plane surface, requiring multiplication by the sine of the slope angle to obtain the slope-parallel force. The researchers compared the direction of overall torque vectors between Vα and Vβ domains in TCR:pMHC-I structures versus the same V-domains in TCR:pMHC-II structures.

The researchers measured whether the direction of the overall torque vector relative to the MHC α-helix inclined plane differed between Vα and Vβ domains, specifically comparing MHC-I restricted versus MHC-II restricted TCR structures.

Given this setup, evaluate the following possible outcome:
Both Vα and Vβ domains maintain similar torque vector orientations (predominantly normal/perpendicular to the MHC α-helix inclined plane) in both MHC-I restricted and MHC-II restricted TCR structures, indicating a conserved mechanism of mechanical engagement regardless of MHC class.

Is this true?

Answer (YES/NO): NO